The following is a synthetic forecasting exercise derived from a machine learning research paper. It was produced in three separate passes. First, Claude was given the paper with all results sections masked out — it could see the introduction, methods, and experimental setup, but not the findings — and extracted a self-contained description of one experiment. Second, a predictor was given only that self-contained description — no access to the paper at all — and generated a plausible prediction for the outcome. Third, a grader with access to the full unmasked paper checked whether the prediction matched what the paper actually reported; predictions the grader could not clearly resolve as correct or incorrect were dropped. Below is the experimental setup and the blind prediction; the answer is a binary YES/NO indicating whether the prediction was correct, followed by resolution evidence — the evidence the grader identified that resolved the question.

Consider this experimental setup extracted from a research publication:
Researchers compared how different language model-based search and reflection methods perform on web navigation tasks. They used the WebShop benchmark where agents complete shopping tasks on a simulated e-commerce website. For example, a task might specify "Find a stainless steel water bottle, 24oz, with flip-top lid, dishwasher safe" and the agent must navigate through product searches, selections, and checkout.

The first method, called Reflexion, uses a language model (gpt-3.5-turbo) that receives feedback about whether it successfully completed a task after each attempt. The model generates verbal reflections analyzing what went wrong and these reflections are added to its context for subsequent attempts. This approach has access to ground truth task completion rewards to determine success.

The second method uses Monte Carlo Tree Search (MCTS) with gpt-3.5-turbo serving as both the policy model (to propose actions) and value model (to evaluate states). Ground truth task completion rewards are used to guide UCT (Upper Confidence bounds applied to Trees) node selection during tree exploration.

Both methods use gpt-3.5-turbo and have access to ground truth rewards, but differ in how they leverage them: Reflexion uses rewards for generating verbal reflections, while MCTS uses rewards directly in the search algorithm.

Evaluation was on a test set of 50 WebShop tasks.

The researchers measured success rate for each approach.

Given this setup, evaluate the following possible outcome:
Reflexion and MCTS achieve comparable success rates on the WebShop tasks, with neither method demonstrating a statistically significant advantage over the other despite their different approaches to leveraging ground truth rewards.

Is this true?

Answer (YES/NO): NO